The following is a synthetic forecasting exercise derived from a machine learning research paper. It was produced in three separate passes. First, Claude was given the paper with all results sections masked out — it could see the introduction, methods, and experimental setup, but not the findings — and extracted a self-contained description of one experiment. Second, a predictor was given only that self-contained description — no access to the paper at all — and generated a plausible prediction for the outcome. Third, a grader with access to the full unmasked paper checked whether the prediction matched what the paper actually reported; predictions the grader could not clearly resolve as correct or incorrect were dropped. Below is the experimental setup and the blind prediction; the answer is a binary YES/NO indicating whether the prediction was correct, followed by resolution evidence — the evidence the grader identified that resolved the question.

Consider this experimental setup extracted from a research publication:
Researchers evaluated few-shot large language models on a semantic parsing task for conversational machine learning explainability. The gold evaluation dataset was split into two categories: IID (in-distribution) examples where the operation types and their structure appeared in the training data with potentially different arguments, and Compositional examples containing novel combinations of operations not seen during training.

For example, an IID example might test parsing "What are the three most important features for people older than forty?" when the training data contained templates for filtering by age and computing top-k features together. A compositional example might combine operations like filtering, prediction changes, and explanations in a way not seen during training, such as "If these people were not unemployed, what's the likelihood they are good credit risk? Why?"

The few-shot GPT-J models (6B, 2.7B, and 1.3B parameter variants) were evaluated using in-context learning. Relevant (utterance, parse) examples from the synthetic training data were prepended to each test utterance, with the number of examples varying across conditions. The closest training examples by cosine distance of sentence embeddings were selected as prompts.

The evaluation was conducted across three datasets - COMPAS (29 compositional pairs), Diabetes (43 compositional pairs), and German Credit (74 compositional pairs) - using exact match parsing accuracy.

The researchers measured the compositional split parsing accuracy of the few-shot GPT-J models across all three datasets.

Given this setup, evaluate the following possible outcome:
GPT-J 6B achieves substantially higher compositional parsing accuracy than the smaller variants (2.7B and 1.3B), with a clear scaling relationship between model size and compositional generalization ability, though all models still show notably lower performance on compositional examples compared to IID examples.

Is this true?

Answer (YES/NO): NO